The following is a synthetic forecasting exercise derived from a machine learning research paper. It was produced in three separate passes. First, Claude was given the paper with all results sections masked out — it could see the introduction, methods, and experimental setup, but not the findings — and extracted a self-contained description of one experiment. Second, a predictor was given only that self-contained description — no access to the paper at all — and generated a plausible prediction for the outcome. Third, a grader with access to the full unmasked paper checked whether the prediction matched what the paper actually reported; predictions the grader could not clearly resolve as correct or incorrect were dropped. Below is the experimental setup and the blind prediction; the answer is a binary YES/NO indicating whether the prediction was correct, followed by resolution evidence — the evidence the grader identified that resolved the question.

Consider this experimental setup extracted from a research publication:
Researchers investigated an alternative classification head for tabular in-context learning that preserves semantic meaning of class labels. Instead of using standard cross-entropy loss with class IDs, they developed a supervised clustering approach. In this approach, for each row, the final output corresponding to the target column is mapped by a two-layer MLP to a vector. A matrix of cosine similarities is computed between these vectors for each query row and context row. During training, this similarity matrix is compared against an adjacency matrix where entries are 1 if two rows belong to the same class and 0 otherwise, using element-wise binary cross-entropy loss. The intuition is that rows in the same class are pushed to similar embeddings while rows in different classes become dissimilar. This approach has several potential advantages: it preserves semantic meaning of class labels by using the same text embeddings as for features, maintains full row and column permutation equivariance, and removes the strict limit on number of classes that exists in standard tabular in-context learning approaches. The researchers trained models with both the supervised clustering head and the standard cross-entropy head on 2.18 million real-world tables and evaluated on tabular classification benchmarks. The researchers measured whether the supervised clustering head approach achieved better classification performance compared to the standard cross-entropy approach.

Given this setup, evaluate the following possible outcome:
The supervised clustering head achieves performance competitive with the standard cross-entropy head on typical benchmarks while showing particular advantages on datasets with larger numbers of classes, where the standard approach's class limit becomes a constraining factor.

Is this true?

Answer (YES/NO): NO